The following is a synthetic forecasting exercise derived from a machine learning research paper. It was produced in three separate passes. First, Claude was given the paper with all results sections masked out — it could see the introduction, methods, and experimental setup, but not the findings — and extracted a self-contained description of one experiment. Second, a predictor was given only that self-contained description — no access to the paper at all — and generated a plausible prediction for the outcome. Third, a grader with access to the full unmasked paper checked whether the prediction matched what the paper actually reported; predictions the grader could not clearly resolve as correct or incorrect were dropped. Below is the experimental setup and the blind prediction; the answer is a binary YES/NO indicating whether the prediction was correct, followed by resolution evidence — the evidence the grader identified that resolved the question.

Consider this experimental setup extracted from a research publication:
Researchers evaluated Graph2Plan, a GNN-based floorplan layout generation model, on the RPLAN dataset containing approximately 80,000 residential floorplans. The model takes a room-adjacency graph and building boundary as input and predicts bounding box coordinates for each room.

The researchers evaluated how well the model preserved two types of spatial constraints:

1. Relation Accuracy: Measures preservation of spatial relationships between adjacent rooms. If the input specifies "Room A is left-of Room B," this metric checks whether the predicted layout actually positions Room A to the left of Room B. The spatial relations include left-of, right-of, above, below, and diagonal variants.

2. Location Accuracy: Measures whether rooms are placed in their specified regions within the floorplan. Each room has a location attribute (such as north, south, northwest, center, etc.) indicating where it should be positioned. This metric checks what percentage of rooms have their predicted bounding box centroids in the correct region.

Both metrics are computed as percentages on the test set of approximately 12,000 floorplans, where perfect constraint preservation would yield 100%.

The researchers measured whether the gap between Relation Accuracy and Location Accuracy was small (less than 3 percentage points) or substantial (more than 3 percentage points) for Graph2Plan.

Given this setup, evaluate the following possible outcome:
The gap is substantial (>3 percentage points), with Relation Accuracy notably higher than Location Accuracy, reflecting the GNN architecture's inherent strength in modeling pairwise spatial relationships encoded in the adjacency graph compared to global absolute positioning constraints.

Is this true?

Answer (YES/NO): NO